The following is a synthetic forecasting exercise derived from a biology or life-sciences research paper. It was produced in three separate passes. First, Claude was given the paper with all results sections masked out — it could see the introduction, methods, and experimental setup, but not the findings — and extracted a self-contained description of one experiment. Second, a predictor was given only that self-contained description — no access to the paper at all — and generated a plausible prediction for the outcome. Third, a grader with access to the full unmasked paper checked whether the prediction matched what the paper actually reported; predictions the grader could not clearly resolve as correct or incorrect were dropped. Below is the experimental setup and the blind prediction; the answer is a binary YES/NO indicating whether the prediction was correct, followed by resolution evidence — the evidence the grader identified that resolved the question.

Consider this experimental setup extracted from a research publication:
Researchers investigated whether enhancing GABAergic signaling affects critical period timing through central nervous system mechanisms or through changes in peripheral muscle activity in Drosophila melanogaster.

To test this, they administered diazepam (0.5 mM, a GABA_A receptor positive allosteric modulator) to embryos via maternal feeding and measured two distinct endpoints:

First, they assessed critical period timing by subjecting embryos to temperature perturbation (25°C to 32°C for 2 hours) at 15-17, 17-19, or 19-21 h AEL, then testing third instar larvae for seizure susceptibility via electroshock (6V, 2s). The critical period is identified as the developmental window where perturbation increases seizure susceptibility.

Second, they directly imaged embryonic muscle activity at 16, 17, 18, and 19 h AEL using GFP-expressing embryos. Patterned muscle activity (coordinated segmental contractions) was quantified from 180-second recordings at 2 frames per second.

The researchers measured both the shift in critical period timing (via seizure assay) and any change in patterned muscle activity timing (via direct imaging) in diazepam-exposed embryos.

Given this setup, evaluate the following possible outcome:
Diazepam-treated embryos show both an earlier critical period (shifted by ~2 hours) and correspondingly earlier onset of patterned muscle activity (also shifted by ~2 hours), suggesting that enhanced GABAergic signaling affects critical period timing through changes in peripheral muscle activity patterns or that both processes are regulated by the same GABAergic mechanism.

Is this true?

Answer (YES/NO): NO